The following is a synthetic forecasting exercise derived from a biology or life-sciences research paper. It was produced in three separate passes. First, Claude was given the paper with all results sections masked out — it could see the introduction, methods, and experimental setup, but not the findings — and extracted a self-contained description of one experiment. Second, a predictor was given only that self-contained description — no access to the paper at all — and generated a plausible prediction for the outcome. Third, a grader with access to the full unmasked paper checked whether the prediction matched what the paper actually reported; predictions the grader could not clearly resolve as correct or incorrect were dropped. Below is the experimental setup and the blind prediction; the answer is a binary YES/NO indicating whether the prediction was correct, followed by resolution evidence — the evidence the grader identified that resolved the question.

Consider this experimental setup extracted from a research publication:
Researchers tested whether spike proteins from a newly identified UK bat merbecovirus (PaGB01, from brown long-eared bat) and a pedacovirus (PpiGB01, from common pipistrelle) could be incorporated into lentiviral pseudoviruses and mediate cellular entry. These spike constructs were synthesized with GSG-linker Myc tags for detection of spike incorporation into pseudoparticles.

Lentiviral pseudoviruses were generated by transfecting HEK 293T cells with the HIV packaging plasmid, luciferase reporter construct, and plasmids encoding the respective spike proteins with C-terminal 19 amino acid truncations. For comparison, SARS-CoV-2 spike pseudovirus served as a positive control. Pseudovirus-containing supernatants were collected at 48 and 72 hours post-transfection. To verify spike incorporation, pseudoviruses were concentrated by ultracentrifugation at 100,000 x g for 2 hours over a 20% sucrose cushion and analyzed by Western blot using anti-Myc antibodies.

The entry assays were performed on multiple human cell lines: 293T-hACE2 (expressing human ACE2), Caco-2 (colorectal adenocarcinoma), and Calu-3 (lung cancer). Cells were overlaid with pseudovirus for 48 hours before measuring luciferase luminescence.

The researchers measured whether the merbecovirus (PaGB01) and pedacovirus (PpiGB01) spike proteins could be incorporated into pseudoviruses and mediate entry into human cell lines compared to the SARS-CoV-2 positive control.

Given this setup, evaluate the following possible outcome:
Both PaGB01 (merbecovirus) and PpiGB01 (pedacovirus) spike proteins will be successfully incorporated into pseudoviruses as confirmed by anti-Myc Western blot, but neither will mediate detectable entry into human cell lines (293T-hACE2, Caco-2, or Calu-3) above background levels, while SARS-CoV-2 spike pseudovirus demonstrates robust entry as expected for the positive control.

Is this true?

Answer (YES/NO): YES